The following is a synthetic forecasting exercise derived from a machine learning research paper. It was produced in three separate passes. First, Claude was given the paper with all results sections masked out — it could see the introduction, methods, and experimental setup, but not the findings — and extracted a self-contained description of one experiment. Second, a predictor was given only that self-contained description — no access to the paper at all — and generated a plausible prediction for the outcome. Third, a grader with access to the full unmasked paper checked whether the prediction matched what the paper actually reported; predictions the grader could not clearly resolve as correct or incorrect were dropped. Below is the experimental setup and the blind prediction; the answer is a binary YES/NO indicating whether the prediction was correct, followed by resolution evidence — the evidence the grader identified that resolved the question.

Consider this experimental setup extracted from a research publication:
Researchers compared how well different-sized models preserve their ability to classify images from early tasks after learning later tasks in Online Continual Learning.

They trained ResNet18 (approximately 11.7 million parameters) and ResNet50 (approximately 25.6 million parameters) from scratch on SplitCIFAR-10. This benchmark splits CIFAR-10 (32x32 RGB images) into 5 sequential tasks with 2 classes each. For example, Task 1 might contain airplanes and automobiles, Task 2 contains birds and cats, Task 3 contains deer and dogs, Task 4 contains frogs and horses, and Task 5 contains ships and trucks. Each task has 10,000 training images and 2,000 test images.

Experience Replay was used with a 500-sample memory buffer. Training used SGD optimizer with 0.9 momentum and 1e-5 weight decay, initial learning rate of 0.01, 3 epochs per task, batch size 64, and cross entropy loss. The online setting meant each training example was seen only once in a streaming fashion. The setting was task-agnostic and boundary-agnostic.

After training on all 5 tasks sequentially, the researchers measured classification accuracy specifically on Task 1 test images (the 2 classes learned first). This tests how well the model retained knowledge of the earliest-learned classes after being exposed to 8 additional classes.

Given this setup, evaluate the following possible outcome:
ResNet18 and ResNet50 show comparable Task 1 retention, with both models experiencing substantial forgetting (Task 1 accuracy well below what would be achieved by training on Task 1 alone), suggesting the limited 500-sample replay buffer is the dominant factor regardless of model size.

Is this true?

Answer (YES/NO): NO